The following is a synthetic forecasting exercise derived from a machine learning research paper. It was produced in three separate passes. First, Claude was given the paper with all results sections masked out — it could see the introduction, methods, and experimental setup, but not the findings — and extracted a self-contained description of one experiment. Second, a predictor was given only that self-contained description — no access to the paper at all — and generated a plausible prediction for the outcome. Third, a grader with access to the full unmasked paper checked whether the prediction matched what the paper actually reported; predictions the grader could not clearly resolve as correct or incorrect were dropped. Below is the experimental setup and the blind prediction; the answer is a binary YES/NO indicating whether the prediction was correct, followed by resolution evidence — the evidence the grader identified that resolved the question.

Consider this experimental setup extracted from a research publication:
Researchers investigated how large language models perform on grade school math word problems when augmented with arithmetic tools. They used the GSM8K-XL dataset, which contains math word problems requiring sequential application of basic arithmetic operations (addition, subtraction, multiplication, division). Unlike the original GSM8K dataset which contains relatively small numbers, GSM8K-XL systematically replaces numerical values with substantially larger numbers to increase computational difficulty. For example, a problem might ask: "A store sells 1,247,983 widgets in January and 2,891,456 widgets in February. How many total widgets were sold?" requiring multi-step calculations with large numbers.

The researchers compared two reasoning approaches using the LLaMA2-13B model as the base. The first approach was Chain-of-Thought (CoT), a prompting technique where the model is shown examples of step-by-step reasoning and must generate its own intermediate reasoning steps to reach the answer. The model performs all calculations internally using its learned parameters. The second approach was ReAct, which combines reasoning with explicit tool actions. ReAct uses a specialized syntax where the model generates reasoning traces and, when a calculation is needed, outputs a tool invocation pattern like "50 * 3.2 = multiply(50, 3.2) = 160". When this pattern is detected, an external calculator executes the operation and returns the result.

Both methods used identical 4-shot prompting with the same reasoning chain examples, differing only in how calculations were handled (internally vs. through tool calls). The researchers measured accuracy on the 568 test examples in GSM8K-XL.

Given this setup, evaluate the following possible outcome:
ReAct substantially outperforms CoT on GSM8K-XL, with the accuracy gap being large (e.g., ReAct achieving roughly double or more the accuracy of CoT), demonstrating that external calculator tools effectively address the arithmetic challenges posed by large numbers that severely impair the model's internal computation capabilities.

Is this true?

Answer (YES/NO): YES